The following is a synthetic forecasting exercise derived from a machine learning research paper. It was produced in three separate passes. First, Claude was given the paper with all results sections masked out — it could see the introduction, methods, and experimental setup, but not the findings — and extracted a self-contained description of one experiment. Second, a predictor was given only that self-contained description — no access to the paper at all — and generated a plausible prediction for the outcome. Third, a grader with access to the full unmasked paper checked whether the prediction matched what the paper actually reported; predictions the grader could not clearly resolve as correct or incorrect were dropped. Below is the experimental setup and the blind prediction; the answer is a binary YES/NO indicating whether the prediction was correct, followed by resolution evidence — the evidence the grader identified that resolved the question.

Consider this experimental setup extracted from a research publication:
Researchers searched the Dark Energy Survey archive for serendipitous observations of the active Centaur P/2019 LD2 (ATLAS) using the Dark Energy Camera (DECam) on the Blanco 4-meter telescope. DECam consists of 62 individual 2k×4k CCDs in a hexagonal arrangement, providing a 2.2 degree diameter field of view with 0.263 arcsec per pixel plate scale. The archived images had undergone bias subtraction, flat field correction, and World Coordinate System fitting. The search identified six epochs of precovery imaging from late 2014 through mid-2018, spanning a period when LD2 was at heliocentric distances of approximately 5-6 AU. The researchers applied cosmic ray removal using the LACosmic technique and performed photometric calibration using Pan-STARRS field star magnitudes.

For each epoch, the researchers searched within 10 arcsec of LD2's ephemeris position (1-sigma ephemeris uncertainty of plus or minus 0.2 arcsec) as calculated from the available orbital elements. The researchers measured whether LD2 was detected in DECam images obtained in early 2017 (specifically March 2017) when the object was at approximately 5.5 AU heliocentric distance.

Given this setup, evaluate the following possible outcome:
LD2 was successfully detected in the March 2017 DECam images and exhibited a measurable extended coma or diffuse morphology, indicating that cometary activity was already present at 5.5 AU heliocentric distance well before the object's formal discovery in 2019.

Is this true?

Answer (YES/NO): NO